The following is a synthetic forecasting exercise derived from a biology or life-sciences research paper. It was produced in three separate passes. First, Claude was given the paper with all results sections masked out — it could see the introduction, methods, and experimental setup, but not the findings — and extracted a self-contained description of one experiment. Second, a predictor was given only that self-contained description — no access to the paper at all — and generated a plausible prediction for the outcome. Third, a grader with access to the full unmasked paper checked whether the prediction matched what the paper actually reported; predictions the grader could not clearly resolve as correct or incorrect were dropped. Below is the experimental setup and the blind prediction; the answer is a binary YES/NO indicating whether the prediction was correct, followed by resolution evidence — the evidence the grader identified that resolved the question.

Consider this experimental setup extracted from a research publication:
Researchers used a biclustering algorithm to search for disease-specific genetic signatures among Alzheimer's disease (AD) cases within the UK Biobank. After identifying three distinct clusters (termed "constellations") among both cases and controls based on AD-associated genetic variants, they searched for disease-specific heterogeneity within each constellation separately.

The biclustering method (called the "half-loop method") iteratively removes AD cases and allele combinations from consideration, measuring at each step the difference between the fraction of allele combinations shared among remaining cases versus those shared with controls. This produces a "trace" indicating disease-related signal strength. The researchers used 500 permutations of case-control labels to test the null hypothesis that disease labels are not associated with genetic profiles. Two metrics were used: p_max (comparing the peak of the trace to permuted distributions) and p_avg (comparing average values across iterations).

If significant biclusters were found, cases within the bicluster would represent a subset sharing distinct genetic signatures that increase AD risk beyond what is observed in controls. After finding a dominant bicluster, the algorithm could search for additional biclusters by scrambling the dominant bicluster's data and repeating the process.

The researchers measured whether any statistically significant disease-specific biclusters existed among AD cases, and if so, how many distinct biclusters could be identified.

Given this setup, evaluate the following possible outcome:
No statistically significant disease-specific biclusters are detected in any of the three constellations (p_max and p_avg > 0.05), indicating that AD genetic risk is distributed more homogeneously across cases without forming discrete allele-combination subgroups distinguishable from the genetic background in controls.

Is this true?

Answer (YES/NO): NO